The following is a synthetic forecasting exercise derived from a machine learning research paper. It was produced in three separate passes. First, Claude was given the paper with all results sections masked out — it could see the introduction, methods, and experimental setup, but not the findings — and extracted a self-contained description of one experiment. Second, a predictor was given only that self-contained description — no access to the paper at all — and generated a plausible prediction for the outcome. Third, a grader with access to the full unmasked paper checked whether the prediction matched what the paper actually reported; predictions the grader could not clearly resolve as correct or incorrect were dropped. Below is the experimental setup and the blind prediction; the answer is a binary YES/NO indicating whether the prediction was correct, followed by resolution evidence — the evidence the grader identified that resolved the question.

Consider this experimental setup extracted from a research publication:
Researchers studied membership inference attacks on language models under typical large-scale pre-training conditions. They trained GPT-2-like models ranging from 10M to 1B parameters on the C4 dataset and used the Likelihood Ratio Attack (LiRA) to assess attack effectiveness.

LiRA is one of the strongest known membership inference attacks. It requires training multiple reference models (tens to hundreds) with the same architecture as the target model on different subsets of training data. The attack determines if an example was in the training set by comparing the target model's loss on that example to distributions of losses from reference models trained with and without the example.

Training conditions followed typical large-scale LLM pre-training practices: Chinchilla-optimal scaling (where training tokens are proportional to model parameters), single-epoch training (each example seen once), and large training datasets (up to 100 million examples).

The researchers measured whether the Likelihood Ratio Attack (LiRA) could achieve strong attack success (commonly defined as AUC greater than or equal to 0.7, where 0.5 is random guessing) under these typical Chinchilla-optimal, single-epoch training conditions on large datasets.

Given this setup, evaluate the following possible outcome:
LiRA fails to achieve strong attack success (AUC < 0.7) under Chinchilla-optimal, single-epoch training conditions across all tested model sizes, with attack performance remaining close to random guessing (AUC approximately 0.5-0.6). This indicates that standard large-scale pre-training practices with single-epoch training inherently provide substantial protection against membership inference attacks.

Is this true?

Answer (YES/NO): NO